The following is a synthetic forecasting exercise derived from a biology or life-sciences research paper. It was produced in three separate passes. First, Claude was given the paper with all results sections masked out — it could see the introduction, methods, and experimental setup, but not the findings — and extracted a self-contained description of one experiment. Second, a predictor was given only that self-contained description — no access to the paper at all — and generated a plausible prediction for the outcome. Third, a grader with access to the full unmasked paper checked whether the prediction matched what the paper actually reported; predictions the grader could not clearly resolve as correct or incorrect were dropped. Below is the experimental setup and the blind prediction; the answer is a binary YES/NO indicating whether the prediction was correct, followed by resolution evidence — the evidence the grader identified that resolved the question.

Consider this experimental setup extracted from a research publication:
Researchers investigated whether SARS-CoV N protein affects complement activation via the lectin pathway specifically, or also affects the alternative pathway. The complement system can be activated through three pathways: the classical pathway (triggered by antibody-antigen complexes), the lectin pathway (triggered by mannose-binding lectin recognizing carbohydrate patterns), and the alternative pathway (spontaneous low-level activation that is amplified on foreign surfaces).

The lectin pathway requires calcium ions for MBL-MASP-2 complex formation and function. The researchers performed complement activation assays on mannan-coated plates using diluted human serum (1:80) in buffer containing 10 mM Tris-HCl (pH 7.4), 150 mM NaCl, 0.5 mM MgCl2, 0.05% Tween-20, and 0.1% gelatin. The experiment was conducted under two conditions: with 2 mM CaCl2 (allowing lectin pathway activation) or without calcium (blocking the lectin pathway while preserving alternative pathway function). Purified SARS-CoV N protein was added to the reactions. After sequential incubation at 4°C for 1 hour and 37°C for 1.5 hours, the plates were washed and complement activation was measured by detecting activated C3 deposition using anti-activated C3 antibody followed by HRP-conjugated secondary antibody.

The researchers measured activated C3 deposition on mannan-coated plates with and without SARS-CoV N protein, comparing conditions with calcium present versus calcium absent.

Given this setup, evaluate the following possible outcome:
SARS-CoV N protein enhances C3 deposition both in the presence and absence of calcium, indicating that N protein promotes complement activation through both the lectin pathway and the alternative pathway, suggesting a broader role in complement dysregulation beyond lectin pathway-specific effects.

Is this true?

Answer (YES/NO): NO